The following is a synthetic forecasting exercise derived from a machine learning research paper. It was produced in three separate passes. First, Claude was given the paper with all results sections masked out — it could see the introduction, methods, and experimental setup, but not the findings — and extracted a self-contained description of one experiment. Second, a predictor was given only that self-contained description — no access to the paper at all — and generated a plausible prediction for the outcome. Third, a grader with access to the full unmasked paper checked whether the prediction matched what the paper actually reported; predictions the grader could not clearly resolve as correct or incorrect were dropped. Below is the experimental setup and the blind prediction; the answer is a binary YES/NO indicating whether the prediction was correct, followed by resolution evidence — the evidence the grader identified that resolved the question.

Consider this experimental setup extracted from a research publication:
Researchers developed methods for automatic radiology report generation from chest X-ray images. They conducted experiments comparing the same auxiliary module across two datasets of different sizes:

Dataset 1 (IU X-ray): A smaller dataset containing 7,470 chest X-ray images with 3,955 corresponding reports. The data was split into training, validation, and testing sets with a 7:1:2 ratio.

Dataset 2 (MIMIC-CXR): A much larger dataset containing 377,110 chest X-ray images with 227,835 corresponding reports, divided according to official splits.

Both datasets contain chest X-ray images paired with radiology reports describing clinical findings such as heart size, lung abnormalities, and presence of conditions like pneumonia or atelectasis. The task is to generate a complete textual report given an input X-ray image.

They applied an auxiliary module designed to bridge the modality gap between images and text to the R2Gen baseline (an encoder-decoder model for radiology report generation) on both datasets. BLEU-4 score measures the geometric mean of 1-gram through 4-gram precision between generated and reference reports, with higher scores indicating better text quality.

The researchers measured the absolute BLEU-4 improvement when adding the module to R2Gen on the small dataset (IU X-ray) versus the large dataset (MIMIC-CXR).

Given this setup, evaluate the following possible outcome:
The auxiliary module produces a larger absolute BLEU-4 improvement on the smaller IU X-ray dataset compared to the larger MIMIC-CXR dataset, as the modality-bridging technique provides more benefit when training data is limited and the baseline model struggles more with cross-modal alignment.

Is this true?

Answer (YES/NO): YES